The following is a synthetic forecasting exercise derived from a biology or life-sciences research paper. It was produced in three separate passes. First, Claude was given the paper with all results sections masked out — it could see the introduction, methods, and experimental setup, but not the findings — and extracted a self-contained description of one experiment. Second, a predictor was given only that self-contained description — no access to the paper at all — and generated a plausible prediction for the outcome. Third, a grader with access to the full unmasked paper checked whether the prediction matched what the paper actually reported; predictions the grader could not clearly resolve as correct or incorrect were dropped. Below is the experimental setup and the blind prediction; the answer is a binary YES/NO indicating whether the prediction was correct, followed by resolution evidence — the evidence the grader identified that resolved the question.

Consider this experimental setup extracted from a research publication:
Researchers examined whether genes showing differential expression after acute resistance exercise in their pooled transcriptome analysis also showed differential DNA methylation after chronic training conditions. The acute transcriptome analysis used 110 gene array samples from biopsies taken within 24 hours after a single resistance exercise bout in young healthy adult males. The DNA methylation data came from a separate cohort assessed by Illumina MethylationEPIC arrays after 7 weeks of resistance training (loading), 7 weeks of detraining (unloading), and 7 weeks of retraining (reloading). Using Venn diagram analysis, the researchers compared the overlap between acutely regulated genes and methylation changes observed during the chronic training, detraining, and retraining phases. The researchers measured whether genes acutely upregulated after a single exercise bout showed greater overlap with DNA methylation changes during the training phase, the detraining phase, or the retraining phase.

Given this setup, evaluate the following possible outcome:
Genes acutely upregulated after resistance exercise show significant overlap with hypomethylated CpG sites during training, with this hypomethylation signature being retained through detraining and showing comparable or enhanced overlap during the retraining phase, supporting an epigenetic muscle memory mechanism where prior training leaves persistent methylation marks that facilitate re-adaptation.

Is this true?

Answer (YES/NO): YES